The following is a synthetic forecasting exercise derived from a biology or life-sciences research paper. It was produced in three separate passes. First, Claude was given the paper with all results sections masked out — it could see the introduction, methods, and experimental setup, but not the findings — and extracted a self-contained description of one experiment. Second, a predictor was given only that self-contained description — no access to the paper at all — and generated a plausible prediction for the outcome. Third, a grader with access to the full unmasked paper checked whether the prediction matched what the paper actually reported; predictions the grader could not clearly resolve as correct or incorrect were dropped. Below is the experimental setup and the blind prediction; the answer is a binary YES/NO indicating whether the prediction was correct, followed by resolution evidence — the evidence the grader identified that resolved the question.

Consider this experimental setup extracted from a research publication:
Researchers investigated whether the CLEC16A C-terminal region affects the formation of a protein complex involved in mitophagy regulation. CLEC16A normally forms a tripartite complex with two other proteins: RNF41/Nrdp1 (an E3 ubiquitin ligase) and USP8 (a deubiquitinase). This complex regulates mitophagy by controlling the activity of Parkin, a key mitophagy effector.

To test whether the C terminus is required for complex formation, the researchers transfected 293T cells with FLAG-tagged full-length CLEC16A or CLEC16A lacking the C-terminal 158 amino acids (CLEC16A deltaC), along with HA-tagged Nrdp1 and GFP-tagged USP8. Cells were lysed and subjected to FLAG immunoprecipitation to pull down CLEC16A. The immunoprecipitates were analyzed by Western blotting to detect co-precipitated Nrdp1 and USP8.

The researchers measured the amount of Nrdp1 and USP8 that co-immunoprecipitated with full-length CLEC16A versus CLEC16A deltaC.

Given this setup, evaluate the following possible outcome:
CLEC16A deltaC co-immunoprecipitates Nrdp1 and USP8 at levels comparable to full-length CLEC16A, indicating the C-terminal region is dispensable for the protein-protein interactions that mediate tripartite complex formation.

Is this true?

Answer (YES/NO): NO